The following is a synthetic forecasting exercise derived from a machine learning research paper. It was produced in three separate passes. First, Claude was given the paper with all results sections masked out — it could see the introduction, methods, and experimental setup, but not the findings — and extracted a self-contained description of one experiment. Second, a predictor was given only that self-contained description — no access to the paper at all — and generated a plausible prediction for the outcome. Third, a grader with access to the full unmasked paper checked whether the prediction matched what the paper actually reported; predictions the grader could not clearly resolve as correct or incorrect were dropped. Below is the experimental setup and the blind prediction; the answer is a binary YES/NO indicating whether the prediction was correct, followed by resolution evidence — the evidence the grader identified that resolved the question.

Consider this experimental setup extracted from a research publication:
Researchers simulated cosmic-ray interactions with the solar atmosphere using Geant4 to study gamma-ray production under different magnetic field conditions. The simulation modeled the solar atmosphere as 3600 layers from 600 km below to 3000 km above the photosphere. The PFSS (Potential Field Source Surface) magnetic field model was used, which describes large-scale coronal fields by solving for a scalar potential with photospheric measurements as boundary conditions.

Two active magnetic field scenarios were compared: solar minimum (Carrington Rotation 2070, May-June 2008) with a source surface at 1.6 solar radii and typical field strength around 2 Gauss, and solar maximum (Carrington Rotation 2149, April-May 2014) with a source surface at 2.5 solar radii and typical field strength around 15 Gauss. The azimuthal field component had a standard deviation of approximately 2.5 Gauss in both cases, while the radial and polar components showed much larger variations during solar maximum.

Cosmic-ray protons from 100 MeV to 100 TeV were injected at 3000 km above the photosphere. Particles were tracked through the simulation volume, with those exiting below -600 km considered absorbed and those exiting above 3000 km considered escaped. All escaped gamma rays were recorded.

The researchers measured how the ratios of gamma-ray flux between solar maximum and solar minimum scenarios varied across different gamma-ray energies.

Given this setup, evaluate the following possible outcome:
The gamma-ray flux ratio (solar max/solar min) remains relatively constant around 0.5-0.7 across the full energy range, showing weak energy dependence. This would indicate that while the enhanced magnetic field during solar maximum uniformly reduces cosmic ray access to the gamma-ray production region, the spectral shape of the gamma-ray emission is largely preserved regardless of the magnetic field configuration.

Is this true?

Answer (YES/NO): NO